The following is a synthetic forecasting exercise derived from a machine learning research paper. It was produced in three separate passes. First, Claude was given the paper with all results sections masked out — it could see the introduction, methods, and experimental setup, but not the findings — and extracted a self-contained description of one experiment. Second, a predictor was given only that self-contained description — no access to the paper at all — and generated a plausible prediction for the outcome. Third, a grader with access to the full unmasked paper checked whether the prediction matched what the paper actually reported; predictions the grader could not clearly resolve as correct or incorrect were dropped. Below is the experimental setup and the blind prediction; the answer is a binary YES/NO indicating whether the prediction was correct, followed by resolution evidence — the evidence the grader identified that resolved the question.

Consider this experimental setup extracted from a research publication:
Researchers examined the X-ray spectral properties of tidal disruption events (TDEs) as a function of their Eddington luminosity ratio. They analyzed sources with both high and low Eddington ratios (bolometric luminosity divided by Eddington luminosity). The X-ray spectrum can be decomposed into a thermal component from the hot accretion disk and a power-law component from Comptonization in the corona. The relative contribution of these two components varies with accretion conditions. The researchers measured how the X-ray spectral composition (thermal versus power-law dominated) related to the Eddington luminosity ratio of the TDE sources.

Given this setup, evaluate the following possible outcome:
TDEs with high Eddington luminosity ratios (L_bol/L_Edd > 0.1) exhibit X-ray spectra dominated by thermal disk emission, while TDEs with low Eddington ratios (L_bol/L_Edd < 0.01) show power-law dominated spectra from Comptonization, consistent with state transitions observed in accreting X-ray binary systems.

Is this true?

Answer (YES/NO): YES